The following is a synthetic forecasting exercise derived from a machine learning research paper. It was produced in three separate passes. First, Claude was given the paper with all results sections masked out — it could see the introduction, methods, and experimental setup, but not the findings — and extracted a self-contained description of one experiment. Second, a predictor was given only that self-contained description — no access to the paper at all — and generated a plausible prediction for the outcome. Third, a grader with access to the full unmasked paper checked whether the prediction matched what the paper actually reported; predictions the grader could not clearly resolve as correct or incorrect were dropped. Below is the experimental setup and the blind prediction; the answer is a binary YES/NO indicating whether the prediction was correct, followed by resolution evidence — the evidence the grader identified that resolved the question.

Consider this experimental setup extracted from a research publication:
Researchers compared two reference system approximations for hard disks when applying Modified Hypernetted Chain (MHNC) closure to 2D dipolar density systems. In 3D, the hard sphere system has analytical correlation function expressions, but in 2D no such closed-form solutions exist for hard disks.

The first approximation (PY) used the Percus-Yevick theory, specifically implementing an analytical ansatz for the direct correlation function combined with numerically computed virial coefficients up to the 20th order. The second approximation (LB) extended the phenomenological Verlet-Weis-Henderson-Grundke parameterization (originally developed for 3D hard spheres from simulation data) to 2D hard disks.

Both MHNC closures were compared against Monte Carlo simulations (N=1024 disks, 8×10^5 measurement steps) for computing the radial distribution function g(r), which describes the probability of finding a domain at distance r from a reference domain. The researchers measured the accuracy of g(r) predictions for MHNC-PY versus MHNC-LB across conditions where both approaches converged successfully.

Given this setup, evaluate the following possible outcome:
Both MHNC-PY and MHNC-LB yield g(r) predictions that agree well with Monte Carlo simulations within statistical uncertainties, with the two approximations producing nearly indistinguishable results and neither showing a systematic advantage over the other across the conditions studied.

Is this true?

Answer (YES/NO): NO